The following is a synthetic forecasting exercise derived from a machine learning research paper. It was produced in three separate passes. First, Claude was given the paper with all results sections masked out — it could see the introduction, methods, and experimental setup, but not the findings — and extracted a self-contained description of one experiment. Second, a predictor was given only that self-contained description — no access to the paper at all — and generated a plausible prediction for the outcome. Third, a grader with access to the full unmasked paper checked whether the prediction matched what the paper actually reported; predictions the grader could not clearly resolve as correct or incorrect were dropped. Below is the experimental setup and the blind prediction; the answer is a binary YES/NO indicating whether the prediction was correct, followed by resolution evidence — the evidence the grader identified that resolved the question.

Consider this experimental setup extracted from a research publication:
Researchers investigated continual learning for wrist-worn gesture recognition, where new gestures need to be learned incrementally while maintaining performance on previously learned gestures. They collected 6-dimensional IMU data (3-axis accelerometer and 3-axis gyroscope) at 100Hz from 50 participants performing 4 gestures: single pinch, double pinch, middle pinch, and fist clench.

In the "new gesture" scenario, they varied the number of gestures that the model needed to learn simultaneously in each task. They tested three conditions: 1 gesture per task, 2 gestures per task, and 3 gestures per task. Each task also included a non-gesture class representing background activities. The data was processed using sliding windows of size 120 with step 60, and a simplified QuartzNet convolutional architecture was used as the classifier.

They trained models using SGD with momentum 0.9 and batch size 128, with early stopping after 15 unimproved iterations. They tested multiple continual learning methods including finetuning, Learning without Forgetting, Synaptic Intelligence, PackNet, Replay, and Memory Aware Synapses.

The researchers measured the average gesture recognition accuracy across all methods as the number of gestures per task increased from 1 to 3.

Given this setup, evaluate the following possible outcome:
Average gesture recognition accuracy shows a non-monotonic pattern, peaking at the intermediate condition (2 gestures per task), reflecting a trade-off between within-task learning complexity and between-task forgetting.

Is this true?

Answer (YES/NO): NO